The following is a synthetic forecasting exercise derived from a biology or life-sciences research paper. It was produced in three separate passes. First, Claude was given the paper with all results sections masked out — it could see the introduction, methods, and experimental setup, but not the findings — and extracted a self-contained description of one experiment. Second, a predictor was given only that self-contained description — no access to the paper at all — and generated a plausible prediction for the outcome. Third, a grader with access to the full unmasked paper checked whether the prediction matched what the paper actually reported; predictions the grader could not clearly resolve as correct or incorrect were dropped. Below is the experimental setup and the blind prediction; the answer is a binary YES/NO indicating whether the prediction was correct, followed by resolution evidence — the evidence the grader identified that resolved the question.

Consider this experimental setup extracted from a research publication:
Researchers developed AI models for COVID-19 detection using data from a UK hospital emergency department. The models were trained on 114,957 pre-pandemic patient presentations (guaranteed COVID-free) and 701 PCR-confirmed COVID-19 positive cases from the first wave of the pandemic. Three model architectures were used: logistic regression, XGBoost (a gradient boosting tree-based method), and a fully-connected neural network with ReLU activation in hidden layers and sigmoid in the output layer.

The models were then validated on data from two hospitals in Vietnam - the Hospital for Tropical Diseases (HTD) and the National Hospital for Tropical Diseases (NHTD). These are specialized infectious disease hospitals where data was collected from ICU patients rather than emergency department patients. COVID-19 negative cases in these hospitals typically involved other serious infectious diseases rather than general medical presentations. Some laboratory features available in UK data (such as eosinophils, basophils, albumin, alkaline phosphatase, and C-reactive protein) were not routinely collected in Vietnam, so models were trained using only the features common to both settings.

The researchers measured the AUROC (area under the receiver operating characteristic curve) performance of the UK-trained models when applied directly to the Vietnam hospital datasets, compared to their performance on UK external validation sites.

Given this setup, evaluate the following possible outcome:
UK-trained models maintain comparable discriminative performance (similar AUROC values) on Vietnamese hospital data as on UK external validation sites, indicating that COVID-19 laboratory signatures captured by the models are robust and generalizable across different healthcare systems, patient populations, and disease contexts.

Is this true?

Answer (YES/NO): NO